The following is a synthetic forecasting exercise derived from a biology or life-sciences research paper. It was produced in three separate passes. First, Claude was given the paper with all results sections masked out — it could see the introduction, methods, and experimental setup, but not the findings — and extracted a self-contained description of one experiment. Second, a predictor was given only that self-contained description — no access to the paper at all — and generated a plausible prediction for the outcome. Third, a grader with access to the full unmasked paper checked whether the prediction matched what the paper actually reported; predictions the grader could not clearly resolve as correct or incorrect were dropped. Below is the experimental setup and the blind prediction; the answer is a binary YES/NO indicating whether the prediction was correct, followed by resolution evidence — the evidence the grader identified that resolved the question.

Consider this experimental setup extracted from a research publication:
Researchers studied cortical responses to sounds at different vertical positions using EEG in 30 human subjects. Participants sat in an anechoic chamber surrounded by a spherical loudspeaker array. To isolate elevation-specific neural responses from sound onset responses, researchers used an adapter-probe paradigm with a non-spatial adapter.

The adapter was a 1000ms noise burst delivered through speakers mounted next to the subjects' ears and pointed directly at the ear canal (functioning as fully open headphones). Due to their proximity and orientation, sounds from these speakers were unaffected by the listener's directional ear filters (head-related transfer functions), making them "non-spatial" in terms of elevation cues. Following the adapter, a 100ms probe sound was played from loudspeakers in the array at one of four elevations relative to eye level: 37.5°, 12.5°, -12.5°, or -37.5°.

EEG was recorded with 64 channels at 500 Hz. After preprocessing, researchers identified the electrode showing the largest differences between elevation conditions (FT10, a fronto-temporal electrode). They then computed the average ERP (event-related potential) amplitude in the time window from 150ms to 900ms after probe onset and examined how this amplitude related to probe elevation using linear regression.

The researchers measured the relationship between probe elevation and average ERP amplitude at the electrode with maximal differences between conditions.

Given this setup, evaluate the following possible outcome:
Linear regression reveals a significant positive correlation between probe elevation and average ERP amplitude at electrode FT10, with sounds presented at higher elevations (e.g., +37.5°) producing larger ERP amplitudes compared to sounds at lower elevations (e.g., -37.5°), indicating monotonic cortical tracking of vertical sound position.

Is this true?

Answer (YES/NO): NO